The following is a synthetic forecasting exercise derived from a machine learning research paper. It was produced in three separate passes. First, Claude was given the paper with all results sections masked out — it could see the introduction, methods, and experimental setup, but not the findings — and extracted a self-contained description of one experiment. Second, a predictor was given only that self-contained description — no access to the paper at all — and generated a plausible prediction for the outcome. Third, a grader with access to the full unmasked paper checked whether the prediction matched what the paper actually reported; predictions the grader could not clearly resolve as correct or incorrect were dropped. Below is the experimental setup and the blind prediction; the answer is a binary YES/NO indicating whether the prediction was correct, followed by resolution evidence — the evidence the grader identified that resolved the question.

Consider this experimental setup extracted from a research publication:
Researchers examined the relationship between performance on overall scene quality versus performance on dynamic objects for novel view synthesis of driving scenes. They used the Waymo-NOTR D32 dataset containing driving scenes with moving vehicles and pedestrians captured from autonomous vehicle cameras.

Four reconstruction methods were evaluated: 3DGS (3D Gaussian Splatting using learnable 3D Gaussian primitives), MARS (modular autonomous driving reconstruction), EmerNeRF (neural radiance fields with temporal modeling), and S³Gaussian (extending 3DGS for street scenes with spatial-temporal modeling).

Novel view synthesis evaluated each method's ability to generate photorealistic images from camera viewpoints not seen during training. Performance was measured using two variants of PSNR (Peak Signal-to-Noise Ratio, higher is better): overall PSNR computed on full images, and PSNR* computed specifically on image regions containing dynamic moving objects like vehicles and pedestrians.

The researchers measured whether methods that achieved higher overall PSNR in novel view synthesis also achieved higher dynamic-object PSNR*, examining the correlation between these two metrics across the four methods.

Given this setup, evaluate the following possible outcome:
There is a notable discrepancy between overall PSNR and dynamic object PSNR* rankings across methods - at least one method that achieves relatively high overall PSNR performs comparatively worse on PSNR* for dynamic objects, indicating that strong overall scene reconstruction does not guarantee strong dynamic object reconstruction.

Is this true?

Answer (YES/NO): YES